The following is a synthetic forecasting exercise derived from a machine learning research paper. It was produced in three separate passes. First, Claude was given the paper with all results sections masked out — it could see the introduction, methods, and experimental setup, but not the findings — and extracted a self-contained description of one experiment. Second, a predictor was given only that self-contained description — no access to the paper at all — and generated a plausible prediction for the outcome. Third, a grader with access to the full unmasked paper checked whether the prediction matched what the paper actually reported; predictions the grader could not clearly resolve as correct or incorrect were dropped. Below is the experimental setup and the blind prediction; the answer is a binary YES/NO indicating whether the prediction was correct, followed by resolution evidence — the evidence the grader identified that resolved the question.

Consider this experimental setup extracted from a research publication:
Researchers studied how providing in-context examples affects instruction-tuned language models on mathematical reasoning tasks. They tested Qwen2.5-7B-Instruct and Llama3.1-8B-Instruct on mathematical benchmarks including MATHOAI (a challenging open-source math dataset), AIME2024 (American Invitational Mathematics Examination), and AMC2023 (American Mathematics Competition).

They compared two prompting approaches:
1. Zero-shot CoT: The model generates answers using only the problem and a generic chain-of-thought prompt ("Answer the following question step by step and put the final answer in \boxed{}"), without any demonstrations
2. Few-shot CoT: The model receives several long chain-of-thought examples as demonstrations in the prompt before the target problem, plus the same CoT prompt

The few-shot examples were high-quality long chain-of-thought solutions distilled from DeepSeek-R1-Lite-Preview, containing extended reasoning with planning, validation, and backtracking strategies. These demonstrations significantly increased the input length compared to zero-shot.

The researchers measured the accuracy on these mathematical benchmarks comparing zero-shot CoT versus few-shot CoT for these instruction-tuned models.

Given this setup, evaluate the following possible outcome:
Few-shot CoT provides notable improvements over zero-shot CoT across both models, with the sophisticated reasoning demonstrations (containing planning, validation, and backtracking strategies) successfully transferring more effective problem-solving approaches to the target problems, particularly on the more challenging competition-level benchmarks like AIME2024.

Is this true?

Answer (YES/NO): NO